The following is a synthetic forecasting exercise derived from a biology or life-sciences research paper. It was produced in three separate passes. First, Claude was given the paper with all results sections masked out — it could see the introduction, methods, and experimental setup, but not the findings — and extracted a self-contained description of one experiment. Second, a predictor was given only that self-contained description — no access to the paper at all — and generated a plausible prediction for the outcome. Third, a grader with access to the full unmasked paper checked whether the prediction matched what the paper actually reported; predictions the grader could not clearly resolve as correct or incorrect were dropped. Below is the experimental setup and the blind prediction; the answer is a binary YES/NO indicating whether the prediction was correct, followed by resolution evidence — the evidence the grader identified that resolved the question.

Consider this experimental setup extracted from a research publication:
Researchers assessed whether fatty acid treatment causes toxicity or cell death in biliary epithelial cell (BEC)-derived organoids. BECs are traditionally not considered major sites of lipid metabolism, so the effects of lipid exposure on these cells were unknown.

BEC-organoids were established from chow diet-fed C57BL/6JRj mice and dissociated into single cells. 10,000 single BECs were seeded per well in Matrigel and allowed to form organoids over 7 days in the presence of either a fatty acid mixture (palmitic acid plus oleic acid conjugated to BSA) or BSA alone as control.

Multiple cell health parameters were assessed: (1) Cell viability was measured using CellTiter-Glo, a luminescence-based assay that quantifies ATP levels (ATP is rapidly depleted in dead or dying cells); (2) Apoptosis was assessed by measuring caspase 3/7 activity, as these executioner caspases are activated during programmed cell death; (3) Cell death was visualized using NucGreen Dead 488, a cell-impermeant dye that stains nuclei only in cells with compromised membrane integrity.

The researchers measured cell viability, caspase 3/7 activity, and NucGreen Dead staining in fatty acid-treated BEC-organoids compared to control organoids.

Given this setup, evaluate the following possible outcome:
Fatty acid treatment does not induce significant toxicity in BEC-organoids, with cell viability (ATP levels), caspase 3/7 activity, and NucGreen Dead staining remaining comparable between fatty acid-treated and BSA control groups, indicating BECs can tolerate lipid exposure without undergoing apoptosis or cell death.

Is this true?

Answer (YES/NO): YES